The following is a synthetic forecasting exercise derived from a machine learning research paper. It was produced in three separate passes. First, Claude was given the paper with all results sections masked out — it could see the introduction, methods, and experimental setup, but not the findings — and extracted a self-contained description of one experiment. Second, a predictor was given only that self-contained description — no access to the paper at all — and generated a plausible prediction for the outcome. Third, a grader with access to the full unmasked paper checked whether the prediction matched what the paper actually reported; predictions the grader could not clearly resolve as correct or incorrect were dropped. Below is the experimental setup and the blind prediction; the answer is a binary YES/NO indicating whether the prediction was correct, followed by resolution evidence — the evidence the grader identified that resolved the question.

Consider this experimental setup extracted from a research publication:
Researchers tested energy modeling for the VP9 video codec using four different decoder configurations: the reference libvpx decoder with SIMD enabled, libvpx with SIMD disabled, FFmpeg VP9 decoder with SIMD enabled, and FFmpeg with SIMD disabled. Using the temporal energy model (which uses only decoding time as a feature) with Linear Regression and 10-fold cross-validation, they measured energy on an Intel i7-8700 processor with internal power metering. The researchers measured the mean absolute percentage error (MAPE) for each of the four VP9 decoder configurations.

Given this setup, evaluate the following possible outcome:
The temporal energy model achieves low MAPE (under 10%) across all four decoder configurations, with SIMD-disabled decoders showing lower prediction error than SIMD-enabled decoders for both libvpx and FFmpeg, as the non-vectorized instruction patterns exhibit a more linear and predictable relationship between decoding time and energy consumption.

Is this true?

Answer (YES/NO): YES